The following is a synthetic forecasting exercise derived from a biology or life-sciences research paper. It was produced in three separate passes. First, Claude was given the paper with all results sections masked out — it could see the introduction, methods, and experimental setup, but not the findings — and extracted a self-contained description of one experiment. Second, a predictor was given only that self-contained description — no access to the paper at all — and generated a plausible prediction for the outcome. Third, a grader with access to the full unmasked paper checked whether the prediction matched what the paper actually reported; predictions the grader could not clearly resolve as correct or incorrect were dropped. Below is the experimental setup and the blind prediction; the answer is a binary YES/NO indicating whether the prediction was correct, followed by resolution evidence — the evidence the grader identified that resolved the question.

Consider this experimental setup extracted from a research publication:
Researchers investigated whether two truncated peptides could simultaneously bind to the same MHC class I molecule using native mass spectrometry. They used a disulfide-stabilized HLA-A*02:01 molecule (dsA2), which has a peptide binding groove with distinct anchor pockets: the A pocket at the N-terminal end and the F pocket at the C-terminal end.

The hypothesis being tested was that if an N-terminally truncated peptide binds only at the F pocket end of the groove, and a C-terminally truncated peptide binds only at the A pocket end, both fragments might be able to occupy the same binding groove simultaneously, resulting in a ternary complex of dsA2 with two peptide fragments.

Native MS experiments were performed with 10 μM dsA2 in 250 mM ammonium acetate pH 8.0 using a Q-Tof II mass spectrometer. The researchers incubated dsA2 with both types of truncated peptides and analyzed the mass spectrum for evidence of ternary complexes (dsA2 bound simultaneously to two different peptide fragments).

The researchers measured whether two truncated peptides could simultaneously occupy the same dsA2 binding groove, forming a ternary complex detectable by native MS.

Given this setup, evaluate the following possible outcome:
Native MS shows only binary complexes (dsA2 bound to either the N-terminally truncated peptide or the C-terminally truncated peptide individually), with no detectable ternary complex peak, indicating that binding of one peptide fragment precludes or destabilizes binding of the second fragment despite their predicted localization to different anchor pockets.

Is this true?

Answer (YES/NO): NO